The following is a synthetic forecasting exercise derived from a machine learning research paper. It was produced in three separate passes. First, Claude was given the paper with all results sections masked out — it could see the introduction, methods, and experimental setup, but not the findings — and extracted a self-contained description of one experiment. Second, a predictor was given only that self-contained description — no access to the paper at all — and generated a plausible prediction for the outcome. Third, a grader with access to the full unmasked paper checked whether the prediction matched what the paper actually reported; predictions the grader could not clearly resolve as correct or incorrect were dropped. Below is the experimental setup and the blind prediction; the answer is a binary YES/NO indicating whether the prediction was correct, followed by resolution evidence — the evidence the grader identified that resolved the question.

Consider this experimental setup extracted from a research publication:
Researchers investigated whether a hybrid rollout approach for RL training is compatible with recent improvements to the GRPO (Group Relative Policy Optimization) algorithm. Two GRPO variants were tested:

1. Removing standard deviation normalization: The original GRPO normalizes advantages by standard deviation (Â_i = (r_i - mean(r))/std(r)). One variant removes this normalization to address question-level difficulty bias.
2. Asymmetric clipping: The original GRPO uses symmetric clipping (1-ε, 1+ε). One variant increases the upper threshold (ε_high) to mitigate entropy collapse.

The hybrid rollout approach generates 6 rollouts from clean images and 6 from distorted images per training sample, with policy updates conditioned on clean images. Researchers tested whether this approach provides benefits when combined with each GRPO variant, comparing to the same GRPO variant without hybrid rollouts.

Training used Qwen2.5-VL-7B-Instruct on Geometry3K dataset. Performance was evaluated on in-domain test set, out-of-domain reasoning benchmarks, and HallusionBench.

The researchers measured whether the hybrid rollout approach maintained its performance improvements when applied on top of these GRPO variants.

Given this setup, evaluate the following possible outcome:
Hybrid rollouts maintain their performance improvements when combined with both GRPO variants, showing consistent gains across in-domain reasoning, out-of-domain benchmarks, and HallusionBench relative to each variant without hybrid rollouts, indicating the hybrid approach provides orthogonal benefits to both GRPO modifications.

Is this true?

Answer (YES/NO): YES